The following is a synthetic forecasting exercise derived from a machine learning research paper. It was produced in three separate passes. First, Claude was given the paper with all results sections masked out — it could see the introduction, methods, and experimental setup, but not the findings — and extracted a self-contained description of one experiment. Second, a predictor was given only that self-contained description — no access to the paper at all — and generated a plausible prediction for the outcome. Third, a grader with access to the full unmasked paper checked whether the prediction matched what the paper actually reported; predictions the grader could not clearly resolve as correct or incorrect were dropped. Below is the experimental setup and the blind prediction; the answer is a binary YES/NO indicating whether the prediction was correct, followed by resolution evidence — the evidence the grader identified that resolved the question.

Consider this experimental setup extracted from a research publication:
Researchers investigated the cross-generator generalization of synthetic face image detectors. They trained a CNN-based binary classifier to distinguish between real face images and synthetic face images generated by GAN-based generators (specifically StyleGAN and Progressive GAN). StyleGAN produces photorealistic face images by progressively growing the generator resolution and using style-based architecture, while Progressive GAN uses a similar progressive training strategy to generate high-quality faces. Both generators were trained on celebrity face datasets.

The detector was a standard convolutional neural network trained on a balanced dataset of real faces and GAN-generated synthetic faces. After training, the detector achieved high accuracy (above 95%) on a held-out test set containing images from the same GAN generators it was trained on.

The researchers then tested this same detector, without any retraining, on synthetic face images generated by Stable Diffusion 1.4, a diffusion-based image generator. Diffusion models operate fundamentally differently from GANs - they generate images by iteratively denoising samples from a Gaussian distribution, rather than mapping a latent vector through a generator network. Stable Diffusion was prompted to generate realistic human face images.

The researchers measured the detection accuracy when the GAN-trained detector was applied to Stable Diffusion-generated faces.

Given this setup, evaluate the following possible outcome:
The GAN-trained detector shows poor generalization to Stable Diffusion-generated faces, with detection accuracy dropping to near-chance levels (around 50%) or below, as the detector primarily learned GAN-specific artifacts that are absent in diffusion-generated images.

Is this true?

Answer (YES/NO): YES